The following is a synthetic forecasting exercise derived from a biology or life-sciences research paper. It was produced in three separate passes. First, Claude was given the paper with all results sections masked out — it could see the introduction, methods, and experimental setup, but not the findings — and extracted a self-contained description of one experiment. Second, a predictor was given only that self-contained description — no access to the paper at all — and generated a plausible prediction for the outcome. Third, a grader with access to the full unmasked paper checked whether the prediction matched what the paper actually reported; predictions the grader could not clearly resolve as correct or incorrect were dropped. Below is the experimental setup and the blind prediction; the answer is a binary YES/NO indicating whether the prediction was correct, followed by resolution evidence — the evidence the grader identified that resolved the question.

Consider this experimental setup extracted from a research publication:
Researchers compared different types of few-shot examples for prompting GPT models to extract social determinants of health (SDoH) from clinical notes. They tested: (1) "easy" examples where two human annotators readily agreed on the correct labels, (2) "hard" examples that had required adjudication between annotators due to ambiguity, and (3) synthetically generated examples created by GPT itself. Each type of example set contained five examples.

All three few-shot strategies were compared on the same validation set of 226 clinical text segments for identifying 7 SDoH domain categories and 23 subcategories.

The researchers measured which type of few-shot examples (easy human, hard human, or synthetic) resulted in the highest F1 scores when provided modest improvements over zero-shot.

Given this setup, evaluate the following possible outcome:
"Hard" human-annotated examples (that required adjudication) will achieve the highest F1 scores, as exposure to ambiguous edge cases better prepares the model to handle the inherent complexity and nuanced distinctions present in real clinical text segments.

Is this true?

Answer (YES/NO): YES